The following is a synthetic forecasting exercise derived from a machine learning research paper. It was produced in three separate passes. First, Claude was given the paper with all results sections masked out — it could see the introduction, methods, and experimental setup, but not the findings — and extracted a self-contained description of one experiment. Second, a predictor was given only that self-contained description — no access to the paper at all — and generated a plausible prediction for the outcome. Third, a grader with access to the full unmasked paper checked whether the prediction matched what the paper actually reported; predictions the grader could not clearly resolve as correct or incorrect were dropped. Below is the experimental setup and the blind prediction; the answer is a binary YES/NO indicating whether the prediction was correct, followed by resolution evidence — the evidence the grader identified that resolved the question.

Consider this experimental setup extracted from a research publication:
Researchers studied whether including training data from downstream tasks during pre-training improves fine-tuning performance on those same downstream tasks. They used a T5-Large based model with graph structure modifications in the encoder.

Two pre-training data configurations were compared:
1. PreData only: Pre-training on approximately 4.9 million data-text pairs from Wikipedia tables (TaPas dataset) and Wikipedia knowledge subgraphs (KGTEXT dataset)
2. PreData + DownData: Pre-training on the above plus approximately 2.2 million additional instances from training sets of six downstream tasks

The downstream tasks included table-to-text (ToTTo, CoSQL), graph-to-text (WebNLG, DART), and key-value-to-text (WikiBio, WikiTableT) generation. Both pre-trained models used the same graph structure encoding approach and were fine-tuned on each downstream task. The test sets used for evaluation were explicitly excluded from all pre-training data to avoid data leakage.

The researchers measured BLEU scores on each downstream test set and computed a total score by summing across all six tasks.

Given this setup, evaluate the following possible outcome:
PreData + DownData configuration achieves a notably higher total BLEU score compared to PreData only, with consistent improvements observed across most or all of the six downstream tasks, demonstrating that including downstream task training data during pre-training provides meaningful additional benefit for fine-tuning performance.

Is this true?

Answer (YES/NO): YES